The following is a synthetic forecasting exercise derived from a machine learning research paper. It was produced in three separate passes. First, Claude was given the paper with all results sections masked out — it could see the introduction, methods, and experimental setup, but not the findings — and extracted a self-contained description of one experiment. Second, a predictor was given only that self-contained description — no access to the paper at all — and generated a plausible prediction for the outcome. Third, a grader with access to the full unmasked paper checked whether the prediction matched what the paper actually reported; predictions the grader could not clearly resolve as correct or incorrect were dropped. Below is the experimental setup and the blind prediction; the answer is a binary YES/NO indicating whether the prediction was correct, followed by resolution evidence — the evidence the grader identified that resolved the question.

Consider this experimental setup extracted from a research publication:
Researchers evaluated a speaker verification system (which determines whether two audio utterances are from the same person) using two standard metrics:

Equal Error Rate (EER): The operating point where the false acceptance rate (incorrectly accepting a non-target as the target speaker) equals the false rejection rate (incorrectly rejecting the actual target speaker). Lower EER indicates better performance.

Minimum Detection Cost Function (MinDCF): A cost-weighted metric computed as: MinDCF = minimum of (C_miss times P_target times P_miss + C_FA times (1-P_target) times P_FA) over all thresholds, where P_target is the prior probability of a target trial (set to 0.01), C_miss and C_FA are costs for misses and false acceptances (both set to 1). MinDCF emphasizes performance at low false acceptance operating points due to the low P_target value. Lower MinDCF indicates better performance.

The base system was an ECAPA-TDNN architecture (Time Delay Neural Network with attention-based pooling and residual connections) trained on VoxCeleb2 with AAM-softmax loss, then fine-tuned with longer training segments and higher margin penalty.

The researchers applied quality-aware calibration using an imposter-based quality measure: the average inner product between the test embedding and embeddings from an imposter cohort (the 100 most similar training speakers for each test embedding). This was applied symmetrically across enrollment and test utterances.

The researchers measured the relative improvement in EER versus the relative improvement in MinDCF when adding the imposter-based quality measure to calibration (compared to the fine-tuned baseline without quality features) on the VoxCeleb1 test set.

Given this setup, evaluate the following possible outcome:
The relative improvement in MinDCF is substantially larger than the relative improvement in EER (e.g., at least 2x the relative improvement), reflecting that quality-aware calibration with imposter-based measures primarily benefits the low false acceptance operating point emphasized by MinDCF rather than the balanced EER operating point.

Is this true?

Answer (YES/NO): NO